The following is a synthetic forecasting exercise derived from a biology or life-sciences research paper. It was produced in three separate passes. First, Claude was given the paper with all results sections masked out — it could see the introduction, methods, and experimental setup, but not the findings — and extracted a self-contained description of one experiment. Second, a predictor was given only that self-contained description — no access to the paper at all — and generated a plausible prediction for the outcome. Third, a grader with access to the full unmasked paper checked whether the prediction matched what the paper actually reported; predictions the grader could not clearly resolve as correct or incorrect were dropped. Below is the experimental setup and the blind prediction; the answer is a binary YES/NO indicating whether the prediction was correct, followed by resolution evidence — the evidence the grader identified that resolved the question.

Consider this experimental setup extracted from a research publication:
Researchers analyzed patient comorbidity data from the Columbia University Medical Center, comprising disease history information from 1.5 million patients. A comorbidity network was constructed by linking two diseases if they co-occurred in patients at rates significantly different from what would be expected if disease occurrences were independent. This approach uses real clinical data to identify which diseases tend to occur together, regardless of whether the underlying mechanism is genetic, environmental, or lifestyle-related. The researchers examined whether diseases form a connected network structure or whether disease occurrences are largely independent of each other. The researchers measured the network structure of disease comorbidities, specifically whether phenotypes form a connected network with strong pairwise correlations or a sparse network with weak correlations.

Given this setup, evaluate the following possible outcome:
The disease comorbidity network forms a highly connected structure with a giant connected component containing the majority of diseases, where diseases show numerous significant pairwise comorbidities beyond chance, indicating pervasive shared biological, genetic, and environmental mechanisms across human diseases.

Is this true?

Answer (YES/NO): YES